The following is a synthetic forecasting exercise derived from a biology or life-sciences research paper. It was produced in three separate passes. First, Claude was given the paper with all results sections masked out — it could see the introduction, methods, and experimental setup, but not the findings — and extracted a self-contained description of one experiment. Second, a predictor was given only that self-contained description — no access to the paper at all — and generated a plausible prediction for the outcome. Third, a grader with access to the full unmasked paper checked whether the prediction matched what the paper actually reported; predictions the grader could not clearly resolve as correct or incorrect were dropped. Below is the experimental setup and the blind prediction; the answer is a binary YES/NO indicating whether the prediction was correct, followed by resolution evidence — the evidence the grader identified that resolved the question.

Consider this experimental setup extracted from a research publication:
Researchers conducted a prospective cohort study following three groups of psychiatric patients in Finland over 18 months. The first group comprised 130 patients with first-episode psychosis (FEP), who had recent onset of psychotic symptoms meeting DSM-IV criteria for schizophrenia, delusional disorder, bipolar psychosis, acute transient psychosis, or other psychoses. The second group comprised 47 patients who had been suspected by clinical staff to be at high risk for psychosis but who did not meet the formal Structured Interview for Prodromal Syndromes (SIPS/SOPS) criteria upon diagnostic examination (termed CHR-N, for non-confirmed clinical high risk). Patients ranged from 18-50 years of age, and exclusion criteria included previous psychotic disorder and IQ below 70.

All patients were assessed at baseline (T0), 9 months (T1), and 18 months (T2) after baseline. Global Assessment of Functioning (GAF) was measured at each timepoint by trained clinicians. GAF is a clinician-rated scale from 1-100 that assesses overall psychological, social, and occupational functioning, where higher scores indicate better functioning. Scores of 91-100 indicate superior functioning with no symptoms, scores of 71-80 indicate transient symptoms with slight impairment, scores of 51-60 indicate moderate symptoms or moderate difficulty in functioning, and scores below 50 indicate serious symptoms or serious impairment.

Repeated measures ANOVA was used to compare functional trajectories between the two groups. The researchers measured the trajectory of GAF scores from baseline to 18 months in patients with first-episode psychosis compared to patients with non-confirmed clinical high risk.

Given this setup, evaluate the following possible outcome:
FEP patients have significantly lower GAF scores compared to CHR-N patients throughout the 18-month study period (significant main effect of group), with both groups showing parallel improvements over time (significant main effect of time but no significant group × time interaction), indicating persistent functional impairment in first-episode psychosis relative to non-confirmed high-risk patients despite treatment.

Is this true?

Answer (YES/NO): NO